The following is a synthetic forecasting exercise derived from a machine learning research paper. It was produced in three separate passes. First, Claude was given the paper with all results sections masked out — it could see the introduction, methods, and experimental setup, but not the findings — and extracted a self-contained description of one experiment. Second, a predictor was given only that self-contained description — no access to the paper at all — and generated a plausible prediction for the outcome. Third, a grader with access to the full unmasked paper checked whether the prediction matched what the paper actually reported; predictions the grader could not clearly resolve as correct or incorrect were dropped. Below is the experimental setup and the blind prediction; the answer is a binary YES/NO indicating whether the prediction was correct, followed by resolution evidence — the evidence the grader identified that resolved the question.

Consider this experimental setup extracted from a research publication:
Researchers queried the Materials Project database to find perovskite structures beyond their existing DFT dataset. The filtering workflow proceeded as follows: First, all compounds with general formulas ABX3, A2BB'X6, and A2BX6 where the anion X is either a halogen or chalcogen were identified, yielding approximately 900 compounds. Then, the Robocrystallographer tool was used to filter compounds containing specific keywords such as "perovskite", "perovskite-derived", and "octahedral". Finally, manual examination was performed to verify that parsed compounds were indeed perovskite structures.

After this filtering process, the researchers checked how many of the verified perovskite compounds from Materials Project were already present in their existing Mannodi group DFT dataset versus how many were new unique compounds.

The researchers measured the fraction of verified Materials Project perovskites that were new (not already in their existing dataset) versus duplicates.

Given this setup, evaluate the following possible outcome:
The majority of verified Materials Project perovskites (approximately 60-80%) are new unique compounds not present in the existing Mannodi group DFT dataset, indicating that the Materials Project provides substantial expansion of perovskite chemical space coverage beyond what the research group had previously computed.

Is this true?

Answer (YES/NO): NO